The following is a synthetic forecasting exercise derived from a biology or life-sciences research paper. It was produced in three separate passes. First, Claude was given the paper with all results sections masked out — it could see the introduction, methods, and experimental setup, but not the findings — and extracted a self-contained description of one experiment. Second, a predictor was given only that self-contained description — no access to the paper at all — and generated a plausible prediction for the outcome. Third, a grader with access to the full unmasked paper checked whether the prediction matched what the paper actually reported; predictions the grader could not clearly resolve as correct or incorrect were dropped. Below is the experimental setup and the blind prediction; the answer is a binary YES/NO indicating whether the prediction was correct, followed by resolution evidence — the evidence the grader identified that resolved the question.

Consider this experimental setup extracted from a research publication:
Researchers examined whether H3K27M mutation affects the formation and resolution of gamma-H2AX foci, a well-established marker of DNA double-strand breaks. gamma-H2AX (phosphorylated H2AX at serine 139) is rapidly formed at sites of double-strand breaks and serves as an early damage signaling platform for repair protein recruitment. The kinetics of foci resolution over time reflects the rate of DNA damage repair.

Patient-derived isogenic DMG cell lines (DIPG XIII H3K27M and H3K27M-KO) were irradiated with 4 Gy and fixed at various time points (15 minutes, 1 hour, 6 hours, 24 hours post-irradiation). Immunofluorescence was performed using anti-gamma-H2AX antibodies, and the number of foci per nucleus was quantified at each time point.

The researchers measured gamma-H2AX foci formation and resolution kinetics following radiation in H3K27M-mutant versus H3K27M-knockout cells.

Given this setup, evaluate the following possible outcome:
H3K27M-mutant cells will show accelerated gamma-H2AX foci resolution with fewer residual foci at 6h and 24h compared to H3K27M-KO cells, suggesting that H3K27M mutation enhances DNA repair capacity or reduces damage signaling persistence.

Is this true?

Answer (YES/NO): NO